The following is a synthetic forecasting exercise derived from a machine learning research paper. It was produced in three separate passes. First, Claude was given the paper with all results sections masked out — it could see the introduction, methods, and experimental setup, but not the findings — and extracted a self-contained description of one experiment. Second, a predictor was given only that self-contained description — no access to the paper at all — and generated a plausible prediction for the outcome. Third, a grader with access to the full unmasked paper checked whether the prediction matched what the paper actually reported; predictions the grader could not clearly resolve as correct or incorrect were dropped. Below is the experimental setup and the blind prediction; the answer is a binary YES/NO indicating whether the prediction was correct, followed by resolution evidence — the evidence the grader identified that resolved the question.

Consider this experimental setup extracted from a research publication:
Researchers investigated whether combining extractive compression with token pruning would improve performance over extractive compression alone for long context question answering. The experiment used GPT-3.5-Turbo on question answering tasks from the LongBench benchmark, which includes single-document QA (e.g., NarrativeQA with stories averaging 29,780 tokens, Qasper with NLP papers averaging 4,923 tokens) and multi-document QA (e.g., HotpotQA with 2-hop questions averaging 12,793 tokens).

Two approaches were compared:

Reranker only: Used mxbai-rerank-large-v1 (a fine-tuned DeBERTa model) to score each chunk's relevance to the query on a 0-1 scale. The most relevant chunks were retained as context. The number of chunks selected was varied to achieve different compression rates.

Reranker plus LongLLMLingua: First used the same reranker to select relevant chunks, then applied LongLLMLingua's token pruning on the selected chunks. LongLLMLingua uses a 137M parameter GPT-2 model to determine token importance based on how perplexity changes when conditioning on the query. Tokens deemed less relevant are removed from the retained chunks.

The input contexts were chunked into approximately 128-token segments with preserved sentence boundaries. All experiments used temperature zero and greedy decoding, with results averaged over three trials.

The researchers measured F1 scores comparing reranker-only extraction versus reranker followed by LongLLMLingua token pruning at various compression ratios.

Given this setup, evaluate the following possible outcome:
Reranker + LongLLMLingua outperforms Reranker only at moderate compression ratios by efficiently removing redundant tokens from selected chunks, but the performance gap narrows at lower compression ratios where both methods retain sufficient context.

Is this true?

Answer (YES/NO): NO